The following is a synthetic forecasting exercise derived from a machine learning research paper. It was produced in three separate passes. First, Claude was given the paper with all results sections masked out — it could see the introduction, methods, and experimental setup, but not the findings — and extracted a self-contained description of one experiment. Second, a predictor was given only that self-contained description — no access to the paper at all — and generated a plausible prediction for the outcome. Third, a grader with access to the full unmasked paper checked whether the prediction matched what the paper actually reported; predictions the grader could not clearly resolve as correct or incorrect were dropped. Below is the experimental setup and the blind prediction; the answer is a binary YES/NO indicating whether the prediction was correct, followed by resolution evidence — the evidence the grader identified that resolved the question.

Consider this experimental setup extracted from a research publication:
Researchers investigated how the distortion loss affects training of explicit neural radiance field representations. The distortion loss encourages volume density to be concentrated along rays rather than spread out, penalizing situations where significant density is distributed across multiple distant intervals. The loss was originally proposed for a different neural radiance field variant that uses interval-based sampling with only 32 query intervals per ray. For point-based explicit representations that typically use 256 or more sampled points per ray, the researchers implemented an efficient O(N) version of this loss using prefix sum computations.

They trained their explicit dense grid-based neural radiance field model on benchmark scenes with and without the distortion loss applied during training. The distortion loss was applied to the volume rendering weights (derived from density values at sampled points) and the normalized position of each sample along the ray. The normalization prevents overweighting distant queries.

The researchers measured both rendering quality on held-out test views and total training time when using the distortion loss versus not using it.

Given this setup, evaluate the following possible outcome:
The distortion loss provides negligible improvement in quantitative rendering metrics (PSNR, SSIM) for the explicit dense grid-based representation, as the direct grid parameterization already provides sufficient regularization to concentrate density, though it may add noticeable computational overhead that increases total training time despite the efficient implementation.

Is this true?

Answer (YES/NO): NO